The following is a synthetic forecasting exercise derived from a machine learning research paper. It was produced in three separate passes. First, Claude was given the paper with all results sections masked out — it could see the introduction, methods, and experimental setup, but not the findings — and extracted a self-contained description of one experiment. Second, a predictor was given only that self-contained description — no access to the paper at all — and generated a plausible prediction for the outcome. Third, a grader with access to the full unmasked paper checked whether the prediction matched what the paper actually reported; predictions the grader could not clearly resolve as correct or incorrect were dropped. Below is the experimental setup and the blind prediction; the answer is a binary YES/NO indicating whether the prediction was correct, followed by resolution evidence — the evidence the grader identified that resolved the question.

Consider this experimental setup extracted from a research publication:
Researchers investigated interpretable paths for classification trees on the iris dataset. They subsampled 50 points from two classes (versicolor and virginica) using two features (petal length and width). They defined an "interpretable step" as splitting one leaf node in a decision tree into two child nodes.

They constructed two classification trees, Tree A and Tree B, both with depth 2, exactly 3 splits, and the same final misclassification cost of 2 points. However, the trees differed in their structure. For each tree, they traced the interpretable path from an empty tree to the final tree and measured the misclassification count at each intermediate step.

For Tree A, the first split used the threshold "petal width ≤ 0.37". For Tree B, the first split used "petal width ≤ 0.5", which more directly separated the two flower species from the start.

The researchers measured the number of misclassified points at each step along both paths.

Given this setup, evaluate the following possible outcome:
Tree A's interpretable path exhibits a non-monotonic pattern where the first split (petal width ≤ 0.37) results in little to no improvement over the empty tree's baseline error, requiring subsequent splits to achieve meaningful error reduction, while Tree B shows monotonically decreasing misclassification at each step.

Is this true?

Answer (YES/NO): NO